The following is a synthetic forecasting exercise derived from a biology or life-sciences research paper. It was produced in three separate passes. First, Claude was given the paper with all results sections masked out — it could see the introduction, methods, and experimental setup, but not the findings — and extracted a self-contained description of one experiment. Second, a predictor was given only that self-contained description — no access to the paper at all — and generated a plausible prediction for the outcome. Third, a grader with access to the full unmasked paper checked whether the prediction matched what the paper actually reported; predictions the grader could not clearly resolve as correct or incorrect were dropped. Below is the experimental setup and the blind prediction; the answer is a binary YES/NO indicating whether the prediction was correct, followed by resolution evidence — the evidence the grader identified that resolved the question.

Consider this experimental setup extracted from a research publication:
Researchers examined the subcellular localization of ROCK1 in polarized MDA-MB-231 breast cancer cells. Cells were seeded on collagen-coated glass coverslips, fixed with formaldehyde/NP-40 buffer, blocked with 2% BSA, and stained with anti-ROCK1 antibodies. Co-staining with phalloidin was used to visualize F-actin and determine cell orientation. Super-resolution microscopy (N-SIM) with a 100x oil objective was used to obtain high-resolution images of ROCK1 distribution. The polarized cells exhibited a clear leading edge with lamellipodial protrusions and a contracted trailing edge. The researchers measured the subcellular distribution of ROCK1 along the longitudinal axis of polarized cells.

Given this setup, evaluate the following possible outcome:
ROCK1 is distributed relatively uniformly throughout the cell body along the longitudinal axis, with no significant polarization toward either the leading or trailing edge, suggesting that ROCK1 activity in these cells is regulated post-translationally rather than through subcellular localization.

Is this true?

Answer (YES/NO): NO